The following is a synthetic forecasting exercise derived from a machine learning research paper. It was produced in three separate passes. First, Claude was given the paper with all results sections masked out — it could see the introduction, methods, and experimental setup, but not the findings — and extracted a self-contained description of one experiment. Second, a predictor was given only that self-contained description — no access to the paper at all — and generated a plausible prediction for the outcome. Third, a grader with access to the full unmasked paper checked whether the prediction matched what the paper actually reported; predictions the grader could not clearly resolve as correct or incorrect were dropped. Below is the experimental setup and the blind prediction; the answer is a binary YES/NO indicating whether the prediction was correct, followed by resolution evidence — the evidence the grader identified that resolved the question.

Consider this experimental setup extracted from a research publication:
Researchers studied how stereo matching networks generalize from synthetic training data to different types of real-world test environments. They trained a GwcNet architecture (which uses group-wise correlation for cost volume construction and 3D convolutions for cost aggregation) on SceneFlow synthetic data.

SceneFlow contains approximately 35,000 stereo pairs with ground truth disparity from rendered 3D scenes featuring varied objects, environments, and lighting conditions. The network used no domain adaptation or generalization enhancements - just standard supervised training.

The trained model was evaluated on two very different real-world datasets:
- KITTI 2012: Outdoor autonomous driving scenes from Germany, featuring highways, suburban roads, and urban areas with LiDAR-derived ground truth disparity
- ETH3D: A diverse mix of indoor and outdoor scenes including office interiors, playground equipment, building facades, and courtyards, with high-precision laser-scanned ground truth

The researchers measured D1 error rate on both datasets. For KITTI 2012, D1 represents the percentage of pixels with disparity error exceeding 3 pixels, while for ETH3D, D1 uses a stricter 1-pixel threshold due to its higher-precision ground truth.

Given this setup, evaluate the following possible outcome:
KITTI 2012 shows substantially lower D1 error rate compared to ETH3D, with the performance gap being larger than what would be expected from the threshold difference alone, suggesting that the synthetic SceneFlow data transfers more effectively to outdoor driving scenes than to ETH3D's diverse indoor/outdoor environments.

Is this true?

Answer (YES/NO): YES